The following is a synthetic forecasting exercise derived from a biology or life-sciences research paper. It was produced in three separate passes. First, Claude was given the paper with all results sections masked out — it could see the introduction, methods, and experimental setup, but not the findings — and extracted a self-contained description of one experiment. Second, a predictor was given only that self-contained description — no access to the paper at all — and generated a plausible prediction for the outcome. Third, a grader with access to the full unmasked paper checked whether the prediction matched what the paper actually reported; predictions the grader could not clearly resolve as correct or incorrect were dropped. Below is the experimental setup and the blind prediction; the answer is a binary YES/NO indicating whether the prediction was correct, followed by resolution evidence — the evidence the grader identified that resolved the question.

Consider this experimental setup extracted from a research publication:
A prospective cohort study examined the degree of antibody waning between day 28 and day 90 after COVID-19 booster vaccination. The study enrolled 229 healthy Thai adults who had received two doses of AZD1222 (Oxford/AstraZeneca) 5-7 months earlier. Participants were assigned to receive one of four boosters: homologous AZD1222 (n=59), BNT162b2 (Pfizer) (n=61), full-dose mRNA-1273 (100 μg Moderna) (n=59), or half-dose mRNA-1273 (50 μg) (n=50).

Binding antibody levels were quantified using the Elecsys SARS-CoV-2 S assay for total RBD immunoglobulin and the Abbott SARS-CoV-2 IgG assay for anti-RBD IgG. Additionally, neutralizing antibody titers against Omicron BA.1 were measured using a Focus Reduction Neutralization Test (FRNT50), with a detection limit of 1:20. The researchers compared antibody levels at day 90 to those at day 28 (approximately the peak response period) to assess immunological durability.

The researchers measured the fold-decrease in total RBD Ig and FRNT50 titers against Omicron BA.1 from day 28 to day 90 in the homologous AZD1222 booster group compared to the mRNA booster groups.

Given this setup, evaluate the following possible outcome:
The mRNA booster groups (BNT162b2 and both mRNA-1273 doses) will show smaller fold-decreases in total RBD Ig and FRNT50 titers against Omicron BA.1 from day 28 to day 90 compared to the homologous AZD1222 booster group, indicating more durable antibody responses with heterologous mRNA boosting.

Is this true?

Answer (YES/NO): NO